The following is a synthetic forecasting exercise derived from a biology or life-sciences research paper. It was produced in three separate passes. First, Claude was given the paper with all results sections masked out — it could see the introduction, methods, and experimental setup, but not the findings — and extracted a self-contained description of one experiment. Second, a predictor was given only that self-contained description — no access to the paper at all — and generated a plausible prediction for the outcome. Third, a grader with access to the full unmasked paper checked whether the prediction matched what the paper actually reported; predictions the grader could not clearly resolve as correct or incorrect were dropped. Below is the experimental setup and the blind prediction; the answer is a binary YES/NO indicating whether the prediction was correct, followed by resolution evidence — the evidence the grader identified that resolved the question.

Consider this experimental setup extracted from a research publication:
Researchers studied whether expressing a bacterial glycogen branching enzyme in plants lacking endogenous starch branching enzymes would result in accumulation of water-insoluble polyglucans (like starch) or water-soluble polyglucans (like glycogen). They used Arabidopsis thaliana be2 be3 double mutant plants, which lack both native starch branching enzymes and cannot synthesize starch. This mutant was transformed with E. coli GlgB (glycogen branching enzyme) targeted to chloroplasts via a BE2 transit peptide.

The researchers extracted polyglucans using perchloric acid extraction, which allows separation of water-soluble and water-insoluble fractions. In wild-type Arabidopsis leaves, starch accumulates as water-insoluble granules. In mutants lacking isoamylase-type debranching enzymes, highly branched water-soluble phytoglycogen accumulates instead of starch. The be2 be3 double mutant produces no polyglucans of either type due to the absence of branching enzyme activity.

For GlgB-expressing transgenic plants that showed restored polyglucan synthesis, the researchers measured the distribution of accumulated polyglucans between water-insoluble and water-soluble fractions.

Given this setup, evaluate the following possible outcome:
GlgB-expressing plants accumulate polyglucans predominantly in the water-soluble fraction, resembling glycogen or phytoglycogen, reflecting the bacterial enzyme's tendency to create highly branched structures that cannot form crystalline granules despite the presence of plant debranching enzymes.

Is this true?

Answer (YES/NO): NO